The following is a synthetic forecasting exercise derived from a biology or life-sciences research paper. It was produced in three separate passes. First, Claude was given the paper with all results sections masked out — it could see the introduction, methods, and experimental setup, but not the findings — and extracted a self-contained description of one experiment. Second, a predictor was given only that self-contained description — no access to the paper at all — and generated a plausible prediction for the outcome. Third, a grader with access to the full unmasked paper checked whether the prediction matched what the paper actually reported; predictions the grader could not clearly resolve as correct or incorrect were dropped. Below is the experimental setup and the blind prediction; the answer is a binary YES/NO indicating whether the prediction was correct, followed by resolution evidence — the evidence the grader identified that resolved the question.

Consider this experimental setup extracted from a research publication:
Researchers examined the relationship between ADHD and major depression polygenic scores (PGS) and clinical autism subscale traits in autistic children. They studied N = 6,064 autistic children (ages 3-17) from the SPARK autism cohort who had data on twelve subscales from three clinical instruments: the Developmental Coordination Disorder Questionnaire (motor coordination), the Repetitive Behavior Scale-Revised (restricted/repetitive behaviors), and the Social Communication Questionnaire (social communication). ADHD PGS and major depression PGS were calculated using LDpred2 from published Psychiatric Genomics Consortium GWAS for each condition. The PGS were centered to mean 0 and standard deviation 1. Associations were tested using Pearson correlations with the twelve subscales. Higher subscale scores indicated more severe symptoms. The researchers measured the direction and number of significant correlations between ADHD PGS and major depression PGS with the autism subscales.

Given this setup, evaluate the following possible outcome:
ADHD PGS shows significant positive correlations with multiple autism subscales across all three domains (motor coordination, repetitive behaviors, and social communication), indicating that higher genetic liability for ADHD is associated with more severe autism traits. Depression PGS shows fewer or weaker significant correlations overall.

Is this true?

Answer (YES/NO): YES